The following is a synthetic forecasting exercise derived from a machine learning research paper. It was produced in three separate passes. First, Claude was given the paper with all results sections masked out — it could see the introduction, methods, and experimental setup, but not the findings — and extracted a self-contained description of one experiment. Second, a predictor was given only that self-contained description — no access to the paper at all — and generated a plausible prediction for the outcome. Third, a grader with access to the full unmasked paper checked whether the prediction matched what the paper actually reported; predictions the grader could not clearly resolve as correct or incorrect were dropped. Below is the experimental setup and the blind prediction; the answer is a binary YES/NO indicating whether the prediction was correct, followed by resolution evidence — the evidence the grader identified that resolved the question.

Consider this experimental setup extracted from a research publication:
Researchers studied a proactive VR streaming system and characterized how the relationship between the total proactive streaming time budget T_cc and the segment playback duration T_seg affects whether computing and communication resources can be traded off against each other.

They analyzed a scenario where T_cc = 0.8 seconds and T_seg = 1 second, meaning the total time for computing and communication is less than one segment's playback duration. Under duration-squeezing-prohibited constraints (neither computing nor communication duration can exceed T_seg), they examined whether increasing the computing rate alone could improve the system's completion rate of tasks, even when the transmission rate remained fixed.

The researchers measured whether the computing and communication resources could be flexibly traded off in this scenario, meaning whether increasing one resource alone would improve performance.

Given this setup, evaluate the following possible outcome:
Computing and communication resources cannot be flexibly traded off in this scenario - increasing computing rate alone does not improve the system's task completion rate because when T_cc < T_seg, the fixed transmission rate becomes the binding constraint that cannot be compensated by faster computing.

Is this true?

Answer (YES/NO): NO